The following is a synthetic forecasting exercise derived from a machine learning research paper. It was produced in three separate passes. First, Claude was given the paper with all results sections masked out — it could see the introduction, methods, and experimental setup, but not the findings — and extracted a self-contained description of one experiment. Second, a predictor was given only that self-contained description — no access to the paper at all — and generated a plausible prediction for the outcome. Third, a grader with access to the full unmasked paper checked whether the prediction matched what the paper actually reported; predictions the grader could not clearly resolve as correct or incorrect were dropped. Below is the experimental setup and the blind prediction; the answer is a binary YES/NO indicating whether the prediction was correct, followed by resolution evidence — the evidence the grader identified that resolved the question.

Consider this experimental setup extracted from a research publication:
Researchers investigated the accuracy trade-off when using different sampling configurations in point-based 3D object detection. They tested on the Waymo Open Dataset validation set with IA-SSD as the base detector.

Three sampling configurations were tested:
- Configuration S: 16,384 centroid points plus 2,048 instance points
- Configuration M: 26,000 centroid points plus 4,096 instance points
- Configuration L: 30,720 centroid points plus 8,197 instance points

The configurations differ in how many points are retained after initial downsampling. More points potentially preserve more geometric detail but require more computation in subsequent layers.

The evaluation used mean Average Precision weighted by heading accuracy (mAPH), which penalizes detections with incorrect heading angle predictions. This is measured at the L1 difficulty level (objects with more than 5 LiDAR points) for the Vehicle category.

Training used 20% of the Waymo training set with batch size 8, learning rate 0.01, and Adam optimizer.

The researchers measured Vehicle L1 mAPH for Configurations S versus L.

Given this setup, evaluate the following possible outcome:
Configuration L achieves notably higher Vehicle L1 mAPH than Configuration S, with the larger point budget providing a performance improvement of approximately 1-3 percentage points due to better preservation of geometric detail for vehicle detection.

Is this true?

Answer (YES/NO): NO